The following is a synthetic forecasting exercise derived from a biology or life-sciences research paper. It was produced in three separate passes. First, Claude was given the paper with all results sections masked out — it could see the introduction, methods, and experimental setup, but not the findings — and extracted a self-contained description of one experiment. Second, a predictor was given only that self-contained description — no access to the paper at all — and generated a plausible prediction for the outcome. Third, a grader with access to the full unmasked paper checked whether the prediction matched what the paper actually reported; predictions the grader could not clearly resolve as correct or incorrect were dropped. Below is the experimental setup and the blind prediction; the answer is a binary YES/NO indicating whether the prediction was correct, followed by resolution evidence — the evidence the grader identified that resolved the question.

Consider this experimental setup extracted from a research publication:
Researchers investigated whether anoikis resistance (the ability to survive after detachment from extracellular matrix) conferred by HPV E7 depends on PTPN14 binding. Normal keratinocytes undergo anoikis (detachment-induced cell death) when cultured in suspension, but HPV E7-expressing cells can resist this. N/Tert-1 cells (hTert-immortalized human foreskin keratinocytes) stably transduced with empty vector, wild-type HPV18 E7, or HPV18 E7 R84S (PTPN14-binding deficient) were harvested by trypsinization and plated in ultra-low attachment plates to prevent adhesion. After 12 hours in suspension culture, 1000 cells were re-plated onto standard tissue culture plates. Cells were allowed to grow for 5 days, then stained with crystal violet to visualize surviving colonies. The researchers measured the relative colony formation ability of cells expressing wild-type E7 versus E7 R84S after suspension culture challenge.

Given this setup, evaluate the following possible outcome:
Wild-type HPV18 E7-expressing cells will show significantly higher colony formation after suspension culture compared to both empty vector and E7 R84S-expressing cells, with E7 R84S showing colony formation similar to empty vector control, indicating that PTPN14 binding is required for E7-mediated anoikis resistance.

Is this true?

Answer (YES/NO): YES